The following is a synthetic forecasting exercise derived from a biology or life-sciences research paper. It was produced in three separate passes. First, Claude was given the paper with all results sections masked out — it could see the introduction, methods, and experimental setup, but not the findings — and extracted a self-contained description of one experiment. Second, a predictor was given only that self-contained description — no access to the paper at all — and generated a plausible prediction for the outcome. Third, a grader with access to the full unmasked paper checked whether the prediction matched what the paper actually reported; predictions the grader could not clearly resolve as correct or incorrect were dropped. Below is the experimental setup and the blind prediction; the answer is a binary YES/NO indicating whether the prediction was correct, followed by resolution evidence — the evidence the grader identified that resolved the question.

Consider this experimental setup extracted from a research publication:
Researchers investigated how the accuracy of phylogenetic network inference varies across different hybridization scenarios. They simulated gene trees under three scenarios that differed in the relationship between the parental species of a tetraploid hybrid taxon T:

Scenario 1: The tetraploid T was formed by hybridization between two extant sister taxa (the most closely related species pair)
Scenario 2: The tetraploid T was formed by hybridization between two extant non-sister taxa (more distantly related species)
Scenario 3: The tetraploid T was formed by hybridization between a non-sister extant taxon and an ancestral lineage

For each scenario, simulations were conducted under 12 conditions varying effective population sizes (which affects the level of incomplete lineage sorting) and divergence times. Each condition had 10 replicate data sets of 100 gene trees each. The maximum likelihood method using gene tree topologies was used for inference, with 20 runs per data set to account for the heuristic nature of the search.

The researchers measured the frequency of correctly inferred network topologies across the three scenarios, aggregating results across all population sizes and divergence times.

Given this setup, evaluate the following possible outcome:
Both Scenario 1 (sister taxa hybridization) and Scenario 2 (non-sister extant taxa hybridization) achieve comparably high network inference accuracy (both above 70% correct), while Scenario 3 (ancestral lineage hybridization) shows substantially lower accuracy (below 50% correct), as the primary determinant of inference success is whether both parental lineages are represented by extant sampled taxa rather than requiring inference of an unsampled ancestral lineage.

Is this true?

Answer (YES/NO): NO